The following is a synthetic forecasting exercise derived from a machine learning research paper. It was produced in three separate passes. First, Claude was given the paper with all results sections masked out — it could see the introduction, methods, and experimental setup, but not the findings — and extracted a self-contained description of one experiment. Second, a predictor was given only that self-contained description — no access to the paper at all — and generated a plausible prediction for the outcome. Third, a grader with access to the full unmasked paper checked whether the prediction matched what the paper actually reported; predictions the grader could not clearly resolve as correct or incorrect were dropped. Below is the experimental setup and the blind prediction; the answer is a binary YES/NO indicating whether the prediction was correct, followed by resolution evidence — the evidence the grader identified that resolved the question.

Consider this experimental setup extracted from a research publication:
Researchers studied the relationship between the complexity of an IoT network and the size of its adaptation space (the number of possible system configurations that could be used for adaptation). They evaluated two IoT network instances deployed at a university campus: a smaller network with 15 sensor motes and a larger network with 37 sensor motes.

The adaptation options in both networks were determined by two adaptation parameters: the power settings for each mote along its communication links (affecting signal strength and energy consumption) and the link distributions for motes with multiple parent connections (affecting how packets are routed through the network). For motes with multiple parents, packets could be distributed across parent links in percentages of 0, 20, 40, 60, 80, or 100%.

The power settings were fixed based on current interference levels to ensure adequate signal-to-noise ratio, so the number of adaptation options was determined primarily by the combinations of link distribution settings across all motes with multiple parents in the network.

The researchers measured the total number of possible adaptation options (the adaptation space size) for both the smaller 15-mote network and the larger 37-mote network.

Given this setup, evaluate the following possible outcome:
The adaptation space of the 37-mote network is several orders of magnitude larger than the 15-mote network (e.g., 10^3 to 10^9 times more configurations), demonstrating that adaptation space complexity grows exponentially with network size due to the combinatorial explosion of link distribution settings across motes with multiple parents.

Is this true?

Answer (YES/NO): NO